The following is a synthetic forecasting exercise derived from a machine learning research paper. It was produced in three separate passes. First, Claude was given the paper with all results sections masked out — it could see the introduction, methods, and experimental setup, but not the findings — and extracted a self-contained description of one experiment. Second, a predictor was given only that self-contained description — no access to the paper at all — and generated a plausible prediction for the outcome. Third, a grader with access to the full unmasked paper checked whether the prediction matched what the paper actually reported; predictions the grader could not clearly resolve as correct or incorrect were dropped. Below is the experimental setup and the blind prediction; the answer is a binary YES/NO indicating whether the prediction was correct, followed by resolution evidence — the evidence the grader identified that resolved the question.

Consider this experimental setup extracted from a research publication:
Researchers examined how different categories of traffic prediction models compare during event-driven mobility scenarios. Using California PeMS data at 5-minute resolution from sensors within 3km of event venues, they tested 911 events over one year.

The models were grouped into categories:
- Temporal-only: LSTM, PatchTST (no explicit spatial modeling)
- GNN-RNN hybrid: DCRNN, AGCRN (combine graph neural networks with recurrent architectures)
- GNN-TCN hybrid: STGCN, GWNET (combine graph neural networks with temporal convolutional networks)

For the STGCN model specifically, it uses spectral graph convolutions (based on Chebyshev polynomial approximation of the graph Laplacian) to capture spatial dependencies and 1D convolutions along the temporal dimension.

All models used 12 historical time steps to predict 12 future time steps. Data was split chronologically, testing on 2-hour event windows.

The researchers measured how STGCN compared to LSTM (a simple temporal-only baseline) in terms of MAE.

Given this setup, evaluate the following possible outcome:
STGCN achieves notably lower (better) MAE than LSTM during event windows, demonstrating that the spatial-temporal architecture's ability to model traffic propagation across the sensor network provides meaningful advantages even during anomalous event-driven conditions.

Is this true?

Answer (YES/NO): NO